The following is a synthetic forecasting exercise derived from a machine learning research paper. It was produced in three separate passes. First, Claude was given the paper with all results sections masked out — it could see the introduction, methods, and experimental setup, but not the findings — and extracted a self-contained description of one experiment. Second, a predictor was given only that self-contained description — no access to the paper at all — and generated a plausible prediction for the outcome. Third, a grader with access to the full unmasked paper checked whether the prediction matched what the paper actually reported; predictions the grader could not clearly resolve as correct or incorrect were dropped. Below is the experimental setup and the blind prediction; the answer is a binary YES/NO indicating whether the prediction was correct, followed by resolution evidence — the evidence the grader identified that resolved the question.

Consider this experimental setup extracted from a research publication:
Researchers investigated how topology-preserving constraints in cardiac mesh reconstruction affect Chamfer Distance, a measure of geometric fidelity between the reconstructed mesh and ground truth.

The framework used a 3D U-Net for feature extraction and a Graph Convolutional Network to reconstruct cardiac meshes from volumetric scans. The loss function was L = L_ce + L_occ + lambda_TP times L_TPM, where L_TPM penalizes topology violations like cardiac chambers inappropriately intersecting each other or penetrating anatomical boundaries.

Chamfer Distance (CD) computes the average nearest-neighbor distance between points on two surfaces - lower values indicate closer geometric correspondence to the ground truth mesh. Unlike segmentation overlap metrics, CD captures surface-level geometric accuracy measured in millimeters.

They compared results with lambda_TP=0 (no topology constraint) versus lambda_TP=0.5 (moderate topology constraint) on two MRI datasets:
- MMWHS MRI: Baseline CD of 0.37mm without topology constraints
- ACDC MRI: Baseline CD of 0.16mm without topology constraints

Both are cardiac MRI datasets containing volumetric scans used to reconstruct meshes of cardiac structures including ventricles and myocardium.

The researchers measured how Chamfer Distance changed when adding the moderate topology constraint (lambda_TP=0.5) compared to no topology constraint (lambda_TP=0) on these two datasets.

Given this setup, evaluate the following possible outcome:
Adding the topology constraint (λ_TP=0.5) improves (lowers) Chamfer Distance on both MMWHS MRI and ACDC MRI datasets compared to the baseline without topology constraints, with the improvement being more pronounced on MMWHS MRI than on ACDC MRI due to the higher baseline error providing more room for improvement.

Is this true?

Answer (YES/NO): NO